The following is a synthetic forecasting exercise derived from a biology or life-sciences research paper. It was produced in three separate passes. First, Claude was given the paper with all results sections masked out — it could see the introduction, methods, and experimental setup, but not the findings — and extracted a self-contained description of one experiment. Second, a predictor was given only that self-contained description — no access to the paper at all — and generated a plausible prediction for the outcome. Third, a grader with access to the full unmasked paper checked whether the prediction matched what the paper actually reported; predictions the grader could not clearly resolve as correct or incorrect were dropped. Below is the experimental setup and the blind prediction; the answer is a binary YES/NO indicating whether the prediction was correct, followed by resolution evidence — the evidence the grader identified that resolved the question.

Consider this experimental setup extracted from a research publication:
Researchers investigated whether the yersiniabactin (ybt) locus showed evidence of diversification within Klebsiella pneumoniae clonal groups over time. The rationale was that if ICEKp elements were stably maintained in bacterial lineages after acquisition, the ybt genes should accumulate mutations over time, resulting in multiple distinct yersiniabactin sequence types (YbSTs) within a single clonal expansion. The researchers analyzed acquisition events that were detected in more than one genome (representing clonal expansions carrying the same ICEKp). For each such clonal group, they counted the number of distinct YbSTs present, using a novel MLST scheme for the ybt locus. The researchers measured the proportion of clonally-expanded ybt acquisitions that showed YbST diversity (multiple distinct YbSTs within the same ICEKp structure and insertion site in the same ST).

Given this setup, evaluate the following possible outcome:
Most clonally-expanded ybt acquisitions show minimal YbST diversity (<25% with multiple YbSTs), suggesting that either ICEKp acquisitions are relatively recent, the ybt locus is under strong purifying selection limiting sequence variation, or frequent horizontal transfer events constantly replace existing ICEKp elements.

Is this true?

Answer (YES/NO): NO